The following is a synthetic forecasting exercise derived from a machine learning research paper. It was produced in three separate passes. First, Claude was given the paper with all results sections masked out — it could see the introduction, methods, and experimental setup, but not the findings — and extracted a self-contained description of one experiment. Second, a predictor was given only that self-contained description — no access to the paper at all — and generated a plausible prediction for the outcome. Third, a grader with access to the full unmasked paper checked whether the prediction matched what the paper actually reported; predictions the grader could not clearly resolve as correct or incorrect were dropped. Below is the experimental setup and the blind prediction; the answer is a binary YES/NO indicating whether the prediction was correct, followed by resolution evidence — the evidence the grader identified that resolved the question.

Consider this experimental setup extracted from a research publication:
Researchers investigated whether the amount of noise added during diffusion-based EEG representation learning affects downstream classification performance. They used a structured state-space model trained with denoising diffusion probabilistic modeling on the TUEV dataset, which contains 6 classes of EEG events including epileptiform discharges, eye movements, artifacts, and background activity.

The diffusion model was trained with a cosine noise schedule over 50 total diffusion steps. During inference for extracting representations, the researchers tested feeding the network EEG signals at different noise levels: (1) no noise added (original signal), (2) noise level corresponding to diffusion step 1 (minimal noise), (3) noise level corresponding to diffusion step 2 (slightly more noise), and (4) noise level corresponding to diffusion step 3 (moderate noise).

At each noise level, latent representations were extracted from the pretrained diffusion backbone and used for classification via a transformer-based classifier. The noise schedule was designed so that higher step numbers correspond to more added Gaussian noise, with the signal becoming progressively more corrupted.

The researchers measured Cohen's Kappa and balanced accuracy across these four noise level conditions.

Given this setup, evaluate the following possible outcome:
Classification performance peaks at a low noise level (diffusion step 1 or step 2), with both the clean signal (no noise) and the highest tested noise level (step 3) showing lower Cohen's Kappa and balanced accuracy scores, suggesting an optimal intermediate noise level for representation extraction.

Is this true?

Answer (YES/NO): NO